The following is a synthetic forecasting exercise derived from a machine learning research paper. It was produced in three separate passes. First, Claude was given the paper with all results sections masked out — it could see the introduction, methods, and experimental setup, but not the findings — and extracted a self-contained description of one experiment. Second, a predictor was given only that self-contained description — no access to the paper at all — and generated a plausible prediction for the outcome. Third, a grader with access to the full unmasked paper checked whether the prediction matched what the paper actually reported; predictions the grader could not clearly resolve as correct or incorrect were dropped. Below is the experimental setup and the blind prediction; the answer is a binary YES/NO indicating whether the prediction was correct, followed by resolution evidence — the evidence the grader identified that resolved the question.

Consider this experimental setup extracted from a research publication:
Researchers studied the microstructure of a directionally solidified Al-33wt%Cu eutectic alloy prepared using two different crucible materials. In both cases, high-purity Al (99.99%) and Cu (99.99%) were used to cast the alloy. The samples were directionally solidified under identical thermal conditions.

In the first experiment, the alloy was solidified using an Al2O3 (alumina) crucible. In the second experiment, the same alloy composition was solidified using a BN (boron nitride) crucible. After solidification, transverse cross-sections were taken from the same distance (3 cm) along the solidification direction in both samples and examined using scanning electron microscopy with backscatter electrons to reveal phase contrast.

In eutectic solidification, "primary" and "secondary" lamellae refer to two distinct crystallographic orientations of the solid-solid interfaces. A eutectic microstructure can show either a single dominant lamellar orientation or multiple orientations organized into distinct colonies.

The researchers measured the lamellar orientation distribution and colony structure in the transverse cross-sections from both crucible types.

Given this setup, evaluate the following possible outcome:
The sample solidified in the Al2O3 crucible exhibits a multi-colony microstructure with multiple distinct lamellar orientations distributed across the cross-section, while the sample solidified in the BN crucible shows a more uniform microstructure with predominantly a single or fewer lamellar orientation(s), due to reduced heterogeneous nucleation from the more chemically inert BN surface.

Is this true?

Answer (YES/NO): NO